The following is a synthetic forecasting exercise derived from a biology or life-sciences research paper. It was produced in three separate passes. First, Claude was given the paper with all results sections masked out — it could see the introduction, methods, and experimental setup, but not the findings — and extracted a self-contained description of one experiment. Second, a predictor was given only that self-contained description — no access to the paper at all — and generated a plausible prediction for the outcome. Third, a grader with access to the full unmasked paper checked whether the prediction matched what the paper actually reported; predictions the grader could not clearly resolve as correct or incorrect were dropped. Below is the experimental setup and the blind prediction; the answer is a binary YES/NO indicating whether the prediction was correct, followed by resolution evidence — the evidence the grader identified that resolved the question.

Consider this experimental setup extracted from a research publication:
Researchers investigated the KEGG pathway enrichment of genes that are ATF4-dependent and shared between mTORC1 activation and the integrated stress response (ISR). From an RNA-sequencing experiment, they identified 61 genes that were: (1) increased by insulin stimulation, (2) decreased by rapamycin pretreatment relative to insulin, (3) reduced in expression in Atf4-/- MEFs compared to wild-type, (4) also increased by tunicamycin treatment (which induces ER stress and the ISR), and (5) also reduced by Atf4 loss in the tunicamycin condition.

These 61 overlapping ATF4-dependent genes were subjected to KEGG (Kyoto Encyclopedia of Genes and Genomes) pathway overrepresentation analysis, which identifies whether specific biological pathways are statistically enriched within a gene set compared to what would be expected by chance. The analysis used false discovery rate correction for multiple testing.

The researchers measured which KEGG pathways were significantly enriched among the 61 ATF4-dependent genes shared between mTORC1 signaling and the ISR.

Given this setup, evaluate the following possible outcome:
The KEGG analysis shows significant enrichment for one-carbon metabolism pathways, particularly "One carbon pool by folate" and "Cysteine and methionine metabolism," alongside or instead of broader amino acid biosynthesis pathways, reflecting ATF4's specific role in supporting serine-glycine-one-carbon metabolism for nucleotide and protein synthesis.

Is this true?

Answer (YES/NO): NO